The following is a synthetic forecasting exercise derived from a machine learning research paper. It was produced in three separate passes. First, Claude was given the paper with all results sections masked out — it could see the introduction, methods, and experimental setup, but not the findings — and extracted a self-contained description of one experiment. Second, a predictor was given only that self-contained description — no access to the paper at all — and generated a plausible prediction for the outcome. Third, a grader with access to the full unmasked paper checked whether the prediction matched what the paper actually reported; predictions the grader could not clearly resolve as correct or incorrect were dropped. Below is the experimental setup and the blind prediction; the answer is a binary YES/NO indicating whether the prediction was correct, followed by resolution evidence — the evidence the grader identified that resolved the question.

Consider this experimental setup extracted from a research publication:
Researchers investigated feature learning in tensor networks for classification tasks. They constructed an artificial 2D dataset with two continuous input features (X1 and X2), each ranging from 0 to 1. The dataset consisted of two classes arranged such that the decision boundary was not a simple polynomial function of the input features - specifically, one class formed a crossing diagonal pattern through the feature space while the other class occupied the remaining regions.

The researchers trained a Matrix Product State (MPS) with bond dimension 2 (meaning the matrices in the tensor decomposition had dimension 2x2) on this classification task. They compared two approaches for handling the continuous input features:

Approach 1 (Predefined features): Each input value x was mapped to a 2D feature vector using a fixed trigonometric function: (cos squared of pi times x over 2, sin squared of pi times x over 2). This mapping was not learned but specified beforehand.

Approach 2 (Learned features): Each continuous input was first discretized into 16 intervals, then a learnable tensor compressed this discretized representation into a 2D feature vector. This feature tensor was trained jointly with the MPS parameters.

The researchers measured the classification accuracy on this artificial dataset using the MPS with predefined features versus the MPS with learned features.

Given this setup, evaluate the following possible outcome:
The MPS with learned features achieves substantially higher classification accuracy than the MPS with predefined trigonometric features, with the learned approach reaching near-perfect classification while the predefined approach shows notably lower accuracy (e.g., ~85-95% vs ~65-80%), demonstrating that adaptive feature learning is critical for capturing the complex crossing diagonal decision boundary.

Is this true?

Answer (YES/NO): NO